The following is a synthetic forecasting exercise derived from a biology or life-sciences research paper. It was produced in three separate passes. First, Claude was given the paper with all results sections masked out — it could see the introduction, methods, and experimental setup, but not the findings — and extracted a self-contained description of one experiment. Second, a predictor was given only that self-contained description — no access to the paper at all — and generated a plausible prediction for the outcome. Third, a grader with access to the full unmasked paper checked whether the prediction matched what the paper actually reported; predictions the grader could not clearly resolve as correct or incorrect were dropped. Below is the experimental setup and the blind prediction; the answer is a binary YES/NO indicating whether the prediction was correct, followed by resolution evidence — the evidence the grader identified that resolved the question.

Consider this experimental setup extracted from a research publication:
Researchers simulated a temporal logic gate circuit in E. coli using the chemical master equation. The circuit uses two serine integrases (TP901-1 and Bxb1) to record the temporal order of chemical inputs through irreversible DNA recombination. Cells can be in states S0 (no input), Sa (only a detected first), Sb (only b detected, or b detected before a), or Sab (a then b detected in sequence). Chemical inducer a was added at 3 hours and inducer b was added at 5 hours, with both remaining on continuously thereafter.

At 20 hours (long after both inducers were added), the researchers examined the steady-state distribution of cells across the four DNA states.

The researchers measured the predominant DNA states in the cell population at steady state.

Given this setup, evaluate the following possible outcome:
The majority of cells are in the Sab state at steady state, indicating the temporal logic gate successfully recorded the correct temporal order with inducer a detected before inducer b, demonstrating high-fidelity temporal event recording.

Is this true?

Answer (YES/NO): NO